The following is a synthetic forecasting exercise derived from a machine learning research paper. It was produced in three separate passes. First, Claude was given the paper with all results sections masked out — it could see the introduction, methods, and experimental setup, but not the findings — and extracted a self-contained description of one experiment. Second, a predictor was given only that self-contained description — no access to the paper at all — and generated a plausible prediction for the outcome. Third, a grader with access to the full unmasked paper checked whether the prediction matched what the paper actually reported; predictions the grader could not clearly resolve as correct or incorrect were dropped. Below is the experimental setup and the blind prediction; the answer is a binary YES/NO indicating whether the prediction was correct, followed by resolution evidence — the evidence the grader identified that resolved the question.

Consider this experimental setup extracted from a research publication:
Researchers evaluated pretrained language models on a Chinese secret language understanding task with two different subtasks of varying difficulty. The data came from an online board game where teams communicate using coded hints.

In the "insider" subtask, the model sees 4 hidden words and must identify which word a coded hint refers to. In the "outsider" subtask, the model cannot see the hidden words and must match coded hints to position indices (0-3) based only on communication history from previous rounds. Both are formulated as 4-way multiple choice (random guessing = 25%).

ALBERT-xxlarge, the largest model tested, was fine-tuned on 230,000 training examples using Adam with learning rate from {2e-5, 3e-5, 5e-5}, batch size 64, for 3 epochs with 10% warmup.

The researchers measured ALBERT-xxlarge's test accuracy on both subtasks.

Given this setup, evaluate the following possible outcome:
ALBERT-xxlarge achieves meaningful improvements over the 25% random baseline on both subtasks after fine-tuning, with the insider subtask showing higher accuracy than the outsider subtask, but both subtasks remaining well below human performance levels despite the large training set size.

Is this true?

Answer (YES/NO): YES